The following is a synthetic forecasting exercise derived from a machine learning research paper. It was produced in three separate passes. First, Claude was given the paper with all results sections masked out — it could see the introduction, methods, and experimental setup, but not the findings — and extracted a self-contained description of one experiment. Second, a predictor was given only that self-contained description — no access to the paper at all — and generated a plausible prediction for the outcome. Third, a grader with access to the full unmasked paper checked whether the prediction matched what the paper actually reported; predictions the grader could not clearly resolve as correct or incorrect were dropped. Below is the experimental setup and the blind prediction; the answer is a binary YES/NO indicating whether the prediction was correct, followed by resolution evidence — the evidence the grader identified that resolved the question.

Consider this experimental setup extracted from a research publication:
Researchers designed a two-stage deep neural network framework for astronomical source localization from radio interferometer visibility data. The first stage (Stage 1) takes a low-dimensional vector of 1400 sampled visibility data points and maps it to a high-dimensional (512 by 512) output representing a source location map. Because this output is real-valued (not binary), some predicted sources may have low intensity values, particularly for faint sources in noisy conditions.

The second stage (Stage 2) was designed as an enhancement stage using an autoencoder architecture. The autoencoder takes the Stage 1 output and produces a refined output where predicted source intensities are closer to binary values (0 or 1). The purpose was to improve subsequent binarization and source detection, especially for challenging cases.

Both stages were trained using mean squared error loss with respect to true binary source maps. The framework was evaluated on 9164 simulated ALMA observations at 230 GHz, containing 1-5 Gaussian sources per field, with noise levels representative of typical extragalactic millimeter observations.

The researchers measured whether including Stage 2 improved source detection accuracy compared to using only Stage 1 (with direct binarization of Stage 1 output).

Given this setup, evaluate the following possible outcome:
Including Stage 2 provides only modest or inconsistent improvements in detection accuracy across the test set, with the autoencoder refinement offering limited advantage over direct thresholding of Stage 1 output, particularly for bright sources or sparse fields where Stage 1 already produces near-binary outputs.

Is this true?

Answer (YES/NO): YES